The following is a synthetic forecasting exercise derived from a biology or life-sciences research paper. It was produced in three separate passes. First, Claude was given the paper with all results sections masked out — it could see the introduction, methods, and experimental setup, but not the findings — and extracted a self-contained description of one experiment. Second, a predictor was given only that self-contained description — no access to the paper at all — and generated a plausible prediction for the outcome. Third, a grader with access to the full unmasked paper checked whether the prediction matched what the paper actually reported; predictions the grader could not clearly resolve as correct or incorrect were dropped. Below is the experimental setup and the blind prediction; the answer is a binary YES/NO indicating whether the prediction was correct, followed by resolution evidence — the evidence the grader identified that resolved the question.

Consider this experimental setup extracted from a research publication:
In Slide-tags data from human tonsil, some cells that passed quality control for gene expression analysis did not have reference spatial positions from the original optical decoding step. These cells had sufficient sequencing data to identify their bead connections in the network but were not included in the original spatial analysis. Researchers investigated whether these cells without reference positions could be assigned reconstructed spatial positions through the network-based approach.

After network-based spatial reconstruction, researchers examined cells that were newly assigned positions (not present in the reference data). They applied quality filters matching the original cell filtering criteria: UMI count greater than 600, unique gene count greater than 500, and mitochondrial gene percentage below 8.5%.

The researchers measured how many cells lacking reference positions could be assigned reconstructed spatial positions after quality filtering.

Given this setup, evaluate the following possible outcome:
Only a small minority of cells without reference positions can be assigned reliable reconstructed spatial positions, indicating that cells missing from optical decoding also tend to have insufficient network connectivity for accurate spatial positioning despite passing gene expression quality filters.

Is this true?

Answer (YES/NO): NO